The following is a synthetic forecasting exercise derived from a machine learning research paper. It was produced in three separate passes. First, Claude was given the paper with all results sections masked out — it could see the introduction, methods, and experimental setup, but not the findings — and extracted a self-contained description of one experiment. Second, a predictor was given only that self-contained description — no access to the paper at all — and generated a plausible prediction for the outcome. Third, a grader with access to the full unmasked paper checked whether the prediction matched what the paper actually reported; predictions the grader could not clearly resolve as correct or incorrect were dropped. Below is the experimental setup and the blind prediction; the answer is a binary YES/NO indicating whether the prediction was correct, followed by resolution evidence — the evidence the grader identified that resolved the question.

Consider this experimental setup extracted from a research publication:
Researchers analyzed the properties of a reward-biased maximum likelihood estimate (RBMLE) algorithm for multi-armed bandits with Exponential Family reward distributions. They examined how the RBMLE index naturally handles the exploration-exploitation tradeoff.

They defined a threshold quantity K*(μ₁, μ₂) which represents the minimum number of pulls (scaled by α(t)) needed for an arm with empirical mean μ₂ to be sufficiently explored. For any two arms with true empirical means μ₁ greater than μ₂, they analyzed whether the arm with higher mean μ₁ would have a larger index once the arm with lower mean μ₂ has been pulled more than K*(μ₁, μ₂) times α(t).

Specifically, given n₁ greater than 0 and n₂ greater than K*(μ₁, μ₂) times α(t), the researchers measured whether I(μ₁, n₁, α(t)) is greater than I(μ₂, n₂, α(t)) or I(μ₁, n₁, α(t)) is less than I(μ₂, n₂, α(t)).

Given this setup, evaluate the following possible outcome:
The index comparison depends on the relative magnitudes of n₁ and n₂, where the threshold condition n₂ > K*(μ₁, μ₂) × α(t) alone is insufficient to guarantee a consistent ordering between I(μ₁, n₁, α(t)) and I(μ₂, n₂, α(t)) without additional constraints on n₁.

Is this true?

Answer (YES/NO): NO